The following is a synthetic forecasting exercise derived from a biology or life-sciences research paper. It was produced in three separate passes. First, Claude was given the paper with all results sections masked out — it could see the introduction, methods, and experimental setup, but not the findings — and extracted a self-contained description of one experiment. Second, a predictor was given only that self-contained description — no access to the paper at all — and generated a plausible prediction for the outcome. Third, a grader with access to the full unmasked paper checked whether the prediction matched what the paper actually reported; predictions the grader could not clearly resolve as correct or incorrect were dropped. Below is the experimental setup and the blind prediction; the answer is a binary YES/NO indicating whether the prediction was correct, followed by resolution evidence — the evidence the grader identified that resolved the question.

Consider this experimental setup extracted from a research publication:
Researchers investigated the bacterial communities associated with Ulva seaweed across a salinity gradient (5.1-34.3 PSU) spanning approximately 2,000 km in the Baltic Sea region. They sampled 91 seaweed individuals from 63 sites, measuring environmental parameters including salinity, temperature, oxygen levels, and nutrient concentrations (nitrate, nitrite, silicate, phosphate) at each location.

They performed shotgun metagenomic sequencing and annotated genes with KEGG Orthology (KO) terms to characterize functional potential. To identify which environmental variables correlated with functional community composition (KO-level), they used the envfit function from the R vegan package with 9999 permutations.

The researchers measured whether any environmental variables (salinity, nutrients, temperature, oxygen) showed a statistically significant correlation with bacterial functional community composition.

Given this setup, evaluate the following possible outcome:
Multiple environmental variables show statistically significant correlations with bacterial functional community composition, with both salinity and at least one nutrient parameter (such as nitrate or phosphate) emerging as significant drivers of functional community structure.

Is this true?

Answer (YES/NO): NO